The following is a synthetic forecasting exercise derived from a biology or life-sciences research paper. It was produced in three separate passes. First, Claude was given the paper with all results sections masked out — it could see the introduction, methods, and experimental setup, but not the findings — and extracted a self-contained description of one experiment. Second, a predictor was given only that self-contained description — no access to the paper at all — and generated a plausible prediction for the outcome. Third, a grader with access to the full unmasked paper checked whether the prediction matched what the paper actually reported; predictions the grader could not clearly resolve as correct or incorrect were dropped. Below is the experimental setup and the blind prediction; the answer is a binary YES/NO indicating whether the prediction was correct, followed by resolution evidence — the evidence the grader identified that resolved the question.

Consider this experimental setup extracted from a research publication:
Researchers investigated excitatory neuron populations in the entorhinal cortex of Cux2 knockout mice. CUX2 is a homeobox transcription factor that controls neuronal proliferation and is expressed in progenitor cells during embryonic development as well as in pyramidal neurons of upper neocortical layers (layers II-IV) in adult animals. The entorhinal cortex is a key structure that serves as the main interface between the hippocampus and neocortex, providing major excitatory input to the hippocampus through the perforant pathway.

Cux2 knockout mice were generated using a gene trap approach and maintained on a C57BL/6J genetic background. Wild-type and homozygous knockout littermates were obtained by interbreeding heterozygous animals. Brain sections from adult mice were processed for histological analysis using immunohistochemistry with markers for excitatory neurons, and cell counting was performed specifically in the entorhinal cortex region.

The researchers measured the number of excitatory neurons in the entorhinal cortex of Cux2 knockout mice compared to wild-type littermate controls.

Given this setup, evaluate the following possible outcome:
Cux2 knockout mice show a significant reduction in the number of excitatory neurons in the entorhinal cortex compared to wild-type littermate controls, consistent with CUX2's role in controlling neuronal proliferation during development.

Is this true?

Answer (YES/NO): NO